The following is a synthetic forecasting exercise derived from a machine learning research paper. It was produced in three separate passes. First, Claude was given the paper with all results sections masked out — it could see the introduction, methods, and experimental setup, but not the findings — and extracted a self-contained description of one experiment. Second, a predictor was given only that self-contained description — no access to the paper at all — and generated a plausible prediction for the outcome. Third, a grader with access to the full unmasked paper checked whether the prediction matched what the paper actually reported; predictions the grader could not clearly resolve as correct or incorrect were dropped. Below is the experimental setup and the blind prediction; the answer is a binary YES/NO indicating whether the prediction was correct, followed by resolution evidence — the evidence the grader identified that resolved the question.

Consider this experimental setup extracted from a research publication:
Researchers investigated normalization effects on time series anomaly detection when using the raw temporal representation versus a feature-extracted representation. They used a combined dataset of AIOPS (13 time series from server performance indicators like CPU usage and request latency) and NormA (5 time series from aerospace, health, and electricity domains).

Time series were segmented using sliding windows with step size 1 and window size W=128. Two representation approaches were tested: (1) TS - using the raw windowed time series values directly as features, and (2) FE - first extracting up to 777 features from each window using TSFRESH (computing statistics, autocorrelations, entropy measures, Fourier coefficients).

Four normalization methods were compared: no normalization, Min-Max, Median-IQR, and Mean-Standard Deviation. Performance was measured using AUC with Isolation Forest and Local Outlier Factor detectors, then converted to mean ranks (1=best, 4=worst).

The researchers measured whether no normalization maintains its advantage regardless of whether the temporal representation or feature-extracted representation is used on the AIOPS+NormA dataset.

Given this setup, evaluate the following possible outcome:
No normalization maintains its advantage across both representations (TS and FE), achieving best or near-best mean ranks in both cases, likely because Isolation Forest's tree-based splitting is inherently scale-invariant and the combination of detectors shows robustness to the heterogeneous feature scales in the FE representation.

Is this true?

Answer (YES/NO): NO